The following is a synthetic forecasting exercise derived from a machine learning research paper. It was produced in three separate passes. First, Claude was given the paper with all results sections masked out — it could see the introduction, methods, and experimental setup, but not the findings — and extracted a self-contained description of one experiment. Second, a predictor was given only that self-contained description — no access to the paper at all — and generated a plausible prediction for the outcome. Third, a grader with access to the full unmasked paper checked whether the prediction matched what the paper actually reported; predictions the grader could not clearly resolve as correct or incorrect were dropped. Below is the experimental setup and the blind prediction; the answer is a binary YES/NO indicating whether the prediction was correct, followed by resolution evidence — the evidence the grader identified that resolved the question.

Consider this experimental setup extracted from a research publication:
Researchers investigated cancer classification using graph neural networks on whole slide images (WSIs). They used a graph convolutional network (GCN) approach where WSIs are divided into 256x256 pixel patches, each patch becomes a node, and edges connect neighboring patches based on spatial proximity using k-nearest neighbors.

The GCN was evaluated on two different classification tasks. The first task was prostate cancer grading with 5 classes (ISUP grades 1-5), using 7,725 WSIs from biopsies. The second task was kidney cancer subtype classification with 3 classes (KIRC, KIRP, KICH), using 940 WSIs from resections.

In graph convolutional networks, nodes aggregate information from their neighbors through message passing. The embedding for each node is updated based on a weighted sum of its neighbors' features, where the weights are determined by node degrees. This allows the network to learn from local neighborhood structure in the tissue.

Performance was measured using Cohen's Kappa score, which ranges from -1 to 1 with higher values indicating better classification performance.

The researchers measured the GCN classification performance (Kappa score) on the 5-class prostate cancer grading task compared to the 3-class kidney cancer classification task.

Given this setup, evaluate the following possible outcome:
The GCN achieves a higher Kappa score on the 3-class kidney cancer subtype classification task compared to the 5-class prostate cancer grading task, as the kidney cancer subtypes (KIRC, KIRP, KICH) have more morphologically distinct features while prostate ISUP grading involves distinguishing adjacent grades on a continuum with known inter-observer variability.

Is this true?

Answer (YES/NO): YES